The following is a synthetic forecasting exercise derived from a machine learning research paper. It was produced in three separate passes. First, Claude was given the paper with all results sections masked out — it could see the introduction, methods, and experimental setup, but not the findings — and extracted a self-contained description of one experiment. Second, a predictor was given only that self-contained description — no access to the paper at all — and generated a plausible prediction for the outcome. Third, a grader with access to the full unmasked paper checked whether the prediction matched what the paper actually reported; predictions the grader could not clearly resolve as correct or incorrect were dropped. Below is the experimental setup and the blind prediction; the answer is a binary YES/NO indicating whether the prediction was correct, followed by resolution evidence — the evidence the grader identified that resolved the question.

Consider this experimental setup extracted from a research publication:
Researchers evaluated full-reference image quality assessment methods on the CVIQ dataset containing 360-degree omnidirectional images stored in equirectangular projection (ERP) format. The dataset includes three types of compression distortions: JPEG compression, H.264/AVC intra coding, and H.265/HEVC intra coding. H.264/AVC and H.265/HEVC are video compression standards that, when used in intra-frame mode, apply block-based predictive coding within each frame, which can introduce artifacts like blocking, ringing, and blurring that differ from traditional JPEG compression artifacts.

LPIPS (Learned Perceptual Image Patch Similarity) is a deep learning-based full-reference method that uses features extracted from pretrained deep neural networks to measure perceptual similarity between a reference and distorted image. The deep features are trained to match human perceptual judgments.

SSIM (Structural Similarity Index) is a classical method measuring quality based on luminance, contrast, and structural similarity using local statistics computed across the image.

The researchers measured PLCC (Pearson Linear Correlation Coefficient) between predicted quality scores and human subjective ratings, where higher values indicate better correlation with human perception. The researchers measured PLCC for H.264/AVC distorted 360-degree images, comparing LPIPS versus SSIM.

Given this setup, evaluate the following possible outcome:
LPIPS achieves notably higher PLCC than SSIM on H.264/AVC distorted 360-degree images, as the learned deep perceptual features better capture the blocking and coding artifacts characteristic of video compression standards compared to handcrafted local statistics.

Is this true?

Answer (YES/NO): YES